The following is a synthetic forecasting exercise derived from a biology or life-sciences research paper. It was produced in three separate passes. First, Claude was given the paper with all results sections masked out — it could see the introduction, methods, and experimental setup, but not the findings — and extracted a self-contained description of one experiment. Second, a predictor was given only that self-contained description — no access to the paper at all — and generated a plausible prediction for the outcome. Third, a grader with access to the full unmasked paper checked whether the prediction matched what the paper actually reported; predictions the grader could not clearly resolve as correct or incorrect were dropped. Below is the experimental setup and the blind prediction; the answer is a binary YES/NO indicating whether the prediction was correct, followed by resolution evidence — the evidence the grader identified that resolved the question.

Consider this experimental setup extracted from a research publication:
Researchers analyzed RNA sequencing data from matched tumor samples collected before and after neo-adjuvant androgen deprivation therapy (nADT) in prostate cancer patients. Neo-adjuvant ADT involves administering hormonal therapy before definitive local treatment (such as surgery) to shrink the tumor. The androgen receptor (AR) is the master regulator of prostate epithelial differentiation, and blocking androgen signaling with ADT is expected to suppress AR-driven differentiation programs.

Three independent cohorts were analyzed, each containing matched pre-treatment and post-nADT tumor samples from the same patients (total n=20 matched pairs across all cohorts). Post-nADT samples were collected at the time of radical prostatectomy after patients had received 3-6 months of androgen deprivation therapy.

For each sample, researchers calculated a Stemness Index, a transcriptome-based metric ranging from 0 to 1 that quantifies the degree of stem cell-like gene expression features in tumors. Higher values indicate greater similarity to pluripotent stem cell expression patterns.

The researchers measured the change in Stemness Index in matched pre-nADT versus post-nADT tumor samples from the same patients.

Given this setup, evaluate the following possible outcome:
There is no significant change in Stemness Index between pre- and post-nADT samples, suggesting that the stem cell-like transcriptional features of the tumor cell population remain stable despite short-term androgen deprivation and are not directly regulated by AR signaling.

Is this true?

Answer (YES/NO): NO